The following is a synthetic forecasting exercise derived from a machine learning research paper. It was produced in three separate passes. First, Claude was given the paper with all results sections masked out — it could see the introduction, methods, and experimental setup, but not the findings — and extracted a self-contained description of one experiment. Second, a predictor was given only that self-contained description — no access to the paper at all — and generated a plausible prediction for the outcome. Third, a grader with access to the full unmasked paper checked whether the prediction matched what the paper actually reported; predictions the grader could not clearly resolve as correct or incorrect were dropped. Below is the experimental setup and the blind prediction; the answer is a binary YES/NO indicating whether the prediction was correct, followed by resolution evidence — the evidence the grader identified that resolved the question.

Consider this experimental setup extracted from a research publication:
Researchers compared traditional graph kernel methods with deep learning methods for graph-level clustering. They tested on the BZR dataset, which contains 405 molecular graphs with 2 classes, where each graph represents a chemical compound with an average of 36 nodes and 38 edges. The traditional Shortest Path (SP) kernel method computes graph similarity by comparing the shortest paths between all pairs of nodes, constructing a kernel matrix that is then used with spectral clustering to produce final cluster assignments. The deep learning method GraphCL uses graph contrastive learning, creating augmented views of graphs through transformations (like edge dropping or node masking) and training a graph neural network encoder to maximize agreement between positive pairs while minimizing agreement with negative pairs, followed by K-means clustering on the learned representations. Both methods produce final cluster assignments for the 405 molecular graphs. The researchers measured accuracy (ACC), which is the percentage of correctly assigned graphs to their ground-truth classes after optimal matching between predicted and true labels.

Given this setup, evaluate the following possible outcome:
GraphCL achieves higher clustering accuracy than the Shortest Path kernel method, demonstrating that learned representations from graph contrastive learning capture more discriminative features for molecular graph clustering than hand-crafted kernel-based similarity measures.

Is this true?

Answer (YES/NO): NO